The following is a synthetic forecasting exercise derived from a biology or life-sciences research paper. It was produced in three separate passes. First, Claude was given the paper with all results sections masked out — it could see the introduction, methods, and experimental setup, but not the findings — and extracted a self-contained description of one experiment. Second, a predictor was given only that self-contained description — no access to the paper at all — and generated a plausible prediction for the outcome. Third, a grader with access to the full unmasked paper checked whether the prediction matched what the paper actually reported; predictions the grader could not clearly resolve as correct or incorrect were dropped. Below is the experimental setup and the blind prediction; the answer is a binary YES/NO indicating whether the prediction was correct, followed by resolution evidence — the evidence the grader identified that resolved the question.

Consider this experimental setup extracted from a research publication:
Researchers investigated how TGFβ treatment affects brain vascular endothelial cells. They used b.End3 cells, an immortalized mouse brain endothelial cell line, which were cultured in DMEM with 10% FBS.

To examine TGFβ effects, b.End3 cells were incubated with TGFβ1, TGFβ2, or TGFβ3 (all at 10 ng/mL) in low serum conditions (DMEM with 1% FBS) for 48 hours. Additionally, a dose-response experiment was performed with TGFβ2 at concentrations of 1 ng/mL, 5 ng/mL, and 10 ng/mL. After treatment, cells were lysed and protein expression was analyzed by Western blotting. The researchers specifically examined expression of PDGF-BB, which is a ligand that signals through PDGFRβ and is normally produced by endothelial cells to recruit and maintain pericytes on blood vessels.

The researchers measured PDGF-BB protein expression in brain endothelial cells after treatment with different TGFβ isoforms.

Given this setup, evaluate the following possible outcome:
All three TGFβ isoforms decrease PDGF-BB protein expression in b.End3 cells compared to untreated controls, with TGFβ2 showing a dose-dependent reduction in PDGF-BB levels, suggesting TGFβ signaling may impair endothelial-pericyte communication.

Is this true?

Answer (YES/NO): NO